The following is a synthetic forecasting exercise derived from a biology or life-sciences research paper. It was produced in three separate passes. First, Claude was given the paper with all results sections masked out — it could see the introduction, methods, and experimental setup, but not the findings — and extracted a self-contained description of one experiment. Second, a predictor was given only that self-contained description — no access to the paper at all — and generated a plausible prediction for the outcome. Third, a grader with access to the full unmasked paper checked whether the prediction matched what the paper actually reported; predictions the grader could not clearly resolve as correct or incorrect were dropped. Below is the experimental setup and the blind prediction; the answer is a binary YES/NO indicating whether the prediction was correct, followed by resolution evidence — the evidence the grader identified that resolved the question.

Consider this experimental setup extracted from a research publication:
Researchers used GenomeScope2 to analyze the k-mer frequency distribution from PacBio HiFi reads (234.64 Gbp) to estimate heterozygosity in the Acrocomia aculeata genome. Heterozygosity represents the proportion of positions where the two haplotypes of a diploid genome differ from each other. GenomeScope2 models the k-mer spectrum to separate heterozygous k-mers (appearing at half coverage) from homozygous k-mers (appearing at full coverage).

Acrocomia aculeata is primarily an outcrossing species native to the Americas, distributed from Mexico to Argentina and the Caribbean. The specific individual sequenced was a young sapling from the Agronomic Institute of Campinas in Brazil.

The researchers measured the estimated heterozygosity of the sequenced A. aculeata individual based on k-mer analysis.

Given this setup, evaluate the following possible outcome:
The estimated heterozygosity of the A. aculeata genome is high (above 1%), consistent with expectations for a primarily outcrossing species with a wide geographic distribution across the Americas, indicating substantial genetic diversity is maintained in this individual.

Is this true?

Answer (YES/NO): NO